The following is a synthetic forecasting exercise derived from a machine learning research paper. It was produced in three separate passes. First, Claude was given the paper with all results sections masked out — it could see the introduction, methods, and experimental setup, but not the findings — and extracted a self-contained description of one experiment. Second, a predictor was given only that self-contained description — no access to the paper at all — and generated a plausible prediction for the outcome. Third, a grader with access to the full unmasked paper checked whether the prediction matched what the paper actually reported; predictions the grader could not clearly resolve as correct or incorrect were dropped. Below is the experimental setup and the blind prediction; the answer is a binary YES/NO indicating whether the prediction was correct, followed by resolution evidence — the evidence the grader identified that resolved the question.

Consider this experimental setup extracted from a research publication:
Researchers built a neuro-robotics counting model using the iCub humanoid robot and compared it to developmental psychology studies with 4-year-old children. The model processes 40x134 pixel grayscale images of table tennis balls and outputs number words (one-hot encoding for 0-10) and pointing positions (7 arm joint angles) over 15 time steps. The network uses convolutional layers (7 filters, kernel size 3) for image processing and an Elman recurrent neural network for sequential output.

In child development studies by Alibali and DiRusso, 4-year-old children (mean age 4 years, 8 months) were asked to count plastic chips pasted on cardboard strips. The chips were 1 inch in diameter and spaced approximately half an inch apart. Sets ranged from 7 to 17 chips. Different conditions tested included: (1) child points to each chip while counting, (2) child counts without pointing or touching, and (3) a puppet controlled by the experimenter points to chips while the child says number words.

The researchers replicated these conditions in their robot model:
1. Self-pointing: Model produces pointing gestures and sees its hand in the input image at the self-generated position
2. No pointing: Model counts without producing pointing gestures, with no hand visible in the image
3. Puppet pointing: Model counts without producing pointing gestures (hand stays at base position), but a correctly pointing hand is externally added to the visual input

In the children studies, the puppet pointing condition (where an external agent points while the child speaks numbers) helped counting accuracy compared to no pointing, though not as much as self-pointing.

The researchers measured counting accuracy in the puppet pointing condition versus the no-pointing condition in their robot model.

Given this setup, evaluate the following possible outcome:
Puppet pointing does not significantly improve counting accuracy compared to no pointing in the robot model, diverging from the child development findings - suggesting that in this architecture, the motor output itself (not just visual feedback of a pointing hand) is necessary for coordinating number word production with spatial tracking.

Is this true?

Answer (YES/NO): NO